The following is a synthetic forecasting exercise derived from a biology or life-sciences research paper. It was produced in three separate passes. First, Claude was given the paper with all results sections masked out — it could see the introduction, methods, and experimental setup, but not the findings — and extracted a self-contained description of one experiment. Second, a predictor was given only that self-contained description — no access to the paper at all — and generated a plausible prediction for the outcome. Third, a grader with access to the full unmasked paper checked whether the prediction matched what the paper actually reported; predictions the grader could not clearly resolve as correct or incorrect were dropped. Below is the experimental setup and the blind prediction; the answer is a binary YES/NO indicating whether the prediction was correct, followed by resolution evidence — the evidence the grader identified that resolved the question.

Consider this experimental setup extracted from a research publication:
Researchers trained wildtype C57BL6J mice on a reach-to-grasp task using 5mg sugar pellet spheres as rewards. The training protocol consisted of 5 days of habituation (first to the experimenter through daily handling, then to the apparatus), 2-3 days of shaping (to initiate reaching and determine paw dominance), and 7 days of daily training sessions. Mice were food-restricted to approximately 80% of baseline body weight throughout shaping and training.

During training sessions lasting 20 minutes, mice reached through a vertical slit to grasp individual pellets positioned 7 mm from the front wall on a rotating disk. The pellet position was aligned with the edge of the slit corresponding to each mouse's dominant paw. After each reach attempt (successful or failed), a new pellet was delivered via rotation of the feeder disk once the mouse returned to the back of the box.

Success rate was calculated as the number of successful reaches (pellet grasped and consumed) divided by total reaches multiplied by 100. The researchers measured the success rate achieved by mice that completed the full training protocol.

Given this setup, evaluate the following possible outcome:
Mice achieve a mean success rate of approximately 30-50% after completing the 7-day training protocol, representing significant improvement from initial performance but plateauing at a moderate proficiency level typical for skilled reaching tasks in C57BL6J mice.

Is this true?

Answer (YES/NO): NO